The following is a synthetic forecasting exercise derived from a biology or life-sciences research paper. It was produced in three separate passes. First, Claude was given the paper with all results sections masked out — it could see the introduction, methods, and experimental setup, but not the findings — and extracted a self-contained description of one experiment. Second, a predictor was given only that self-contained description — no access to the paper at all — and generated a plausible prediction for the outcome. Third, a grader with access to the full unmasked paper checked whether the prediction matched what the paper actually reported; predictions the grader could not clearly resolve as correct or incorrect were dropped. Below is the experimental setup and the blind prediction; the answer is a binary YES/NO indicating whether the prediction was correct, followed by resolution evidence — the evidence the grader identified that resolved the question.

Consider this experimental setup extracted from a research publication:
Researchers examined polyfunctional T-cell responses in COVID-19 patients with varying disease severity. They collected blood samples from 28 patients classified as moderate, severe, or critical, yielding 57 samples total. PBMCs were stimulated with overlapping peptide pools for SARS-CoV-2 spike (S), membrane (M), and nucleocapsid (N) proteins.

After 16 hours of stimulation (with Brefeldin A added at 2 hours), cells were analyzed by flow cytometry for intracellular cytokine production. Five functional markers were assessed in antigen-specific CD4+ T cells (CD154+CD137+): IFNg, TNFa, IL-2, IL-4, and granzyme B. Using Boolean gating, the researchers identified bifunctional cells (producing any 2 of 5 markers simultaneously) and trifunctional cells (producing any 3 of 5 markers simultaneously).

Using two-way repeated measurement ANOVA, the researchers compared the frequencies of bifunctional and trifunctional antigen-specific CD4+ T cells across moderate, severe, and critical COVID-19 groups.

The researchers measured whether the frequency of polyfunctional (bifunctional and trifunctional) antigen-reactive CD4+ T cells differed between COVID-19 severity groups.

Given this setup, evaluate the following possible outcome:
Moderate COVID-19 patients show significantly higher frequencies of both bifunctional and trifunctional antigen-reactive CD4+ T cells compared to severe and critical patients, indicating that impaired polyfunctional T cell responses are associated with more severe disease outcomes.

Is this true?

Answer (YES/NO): NO